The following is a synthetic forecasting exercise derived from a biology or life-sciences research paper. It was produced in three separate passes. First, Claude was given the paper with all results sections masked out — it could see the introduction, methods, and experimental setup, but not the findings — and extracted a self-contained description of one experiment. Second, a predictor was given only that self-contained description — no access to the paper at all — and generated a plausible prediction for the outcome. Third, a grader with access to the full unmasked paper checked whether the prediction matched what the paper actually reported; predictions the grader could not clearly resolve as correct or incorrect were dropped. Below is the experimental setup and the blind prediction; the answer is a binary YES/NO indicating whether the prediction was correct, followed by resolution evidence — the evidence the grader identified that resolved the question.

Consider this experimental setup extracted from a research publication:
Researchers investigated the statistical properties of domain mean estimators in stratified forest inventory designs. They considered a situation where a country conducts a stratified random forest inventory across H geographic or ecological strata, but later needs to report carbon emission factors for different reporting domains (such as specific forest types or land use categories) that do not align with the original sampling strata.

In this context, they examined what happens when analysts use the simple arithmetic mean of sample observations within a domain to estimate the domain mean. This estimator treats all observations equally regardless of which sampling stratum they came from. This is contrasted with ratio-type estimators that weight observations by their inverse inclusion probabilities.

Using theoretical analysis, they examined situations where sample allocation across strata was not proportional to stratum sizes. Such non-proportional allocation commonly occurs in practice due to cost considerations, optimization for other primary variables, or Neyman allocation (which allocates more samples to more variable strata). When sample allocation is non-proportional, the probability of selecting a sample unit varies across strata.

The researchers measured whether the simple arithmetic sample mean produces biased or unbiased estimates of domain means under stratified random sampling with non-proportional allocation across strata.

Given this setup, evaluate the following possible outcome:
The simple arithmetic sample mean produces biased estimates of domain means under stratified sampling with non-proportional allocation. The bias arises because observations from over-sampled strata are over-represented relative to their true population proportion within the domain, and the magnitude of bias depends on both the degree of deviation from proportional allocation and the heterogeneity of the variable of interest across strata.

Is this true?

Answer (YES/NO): YES